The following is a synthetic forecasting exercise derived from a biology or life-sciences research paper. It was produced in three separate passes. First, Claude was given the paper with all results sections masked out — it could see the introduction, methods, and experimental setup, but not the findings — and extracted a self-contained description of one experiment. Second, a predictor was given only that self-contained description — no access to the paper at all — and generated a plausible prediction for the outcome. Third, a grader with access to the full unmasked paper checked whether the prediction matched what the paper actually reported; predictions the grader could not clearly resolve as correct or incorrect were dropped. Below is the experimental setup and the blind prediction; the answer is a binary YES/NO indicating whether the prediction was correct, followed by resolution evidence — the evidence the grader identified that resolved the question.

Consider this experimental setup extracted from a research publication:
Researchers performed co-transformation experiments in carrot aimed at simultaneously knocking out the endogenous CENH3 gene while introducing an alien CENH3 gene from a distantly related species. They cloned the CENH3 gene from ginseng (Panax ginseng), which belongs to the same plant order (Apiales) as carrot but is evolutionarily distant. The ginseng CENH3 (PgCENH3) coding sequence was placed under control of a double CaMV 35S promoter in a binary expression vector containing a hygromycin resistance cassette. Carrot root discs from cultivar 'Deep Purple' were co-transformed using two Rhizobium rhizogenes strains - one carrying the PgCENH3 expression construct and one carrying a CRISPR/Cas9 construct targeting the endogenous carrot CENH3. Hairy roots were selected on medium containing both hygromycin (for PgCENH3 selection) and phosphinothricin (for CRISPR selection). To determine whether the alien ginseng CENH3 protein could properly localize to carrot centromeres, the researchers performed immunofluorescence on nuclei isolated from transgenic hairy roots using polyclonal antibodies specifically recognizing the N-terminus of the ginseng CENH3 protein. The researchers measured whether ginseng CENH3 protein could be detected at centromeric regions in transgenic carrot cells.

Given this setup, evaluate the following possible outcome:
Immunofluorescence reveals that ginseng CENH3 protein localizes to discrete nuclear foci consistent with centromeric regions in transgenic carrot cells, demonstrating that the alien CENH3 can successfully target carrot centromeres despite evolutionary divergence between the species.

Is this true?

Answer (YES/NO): YES